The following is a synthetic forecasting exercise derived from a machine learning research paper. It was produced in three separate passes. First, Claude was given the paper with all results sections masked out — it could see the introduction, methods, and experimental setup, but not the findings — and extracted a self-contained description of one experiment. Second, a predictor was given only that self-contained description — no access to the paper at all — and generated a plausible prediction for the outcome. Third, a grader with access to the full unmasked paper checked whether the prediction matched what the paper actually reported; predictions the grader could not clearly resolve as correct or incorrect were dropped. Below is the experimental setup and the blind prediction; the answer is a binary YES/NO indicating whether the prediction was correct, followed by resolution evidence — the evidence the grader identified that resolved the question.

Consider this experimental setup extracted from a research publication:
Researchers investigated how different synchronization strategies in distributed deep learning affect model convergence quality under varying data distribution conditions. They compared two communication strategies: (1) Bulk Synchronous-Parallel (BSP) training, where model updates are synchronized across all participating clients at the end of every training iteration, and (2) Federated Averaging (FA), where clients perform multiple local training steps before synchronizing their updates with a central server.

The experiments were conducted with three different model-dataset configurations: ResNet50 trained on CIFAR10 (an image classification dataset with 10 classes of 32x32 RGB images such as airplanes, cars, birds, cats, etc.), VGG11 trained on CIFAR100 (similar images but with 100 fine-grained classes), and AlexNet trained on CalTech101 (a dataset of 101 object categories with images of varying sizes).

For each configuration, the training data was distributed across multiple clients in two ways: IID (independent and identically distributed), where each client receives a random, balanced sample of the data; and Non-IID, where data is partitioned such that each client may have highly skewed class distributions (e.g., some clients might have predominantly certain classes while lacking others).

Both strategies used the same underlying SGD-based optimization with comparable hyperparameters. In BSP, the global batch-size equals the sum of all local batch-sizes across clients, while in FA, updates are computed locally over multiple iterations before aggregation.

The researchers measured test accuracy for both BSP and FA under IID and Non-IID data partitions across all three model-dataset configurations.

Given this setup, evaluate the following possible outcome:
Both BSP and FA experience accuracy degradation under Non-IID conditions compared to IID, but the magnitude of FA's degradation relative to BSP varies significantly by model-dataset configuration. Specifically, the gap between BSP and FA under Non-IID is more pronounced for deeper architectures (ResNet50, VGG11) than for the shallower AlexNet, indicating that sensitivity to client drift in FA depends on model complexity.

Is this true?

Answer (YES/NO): NO